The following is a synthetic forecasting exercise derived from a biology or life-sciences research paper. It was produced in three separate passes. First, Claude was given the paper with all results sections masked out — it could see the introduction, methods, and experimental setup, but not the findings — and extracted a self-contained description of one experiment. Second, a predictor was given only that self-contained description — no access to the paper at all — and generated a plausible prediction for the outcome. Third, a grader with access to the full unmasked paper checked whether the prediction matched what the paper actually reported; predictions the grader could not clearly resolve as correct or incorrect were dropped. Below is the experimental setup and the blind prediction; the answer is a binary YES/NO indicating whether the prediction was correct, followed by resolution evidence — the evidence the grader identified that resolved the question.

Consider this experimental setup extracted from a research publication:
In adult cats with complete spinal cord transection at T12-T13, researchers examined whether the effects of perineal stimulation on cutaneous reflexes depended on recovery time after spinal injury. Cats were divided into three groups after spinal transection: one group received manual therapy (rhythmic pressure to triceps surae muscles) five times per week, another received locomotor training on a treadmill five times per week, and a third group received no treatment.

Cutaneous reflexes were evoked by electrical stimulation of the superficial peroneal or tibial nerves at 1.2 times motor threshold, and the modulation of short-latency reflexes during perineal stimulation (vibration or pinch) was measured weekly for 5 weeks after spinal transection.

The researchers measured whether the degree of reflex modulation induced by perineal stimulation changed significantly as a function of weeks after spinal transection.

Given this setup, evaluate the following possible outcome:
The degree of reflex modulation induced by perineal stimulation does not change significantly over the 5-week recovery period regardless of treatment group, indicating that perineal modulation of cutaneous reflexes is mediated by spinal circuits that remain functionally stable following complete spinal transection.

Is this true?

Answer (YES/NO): YES